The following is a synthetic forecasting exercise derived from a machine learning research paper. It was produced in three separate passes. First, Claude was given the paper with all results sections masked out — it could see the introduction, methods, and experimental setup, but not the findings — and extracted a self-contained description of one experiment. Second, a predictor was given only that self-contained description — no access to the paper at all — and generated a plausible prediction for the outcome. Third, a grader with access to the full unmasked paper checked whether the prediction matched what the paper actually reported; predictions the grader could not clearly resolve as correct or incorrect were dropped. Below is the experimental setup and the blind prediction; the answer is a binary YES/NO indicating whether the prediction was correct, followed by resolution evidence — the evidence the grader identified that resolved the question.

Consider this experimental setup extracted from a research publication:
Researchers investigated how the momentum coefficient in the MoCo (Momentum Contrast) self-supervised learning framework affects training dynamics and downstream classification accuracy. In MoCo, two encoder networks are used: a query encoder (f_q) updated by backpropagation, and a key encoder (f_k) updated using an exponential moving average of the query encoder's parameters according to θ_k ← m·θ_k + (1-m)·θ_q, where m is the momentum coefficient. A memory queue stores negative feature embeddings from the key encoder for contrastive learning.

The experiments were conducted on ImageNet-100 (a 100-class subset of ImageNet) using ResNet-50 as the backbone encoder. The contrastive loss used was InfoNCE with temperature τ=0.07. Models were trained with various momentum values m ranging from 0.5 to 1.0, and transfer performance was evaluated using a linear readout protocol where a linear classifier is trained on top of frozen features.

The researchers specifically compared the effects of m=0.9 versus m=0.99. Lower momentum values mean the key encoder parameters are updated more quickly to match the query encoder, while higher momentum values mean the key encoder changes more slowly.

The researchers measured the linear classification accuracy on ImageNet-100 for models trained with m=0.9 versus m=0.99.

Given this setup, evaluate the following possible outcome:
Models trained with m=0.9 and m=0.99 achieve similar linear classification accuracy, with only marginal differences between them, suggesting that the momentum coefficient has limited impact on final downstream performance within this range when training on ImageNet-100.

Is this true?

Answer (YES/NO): NO